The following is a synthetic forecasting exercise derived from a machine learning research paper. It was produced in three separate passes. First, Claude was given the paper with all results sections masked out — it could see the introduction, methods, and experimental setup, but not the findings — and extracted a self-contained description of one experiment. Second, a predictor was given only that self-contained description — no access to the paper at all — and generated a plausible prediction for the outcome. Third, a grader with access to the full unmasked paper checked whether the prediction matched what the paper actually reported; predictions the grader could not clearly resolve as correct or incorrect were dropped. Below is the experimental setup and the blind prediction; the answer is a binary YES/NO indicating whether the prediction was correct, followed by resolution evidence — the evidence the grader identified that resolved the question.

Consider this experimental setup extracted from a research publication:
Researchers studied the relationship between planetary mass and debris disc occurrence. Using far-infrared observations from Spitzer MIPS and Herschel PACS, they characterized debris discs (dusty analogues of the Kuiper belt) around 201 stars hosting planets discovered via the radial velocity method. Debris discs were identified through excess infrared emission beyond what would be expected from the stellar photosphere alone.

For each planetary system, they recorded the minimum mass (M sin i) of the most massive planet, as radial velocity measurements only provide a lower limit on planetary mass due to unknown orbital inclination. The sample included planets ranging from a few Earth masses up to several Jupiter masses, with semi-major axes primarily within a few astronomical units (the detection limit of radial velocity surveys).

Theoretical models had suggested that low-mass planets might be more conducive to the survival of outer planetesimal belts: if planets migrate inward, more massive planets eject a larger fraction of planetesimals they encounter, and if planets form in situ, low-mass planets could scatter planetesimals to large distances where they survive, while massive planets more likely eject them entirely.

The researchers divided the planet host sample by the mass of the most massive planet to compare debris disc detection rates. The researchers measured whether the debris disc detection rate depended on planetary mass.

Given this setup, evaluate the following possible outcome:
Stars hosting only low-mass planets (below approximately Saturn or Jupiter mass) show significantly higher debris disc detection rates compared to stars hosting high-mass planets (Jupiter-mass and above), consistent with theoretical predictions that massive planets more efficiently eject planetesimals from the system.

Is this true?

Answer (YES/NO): NO